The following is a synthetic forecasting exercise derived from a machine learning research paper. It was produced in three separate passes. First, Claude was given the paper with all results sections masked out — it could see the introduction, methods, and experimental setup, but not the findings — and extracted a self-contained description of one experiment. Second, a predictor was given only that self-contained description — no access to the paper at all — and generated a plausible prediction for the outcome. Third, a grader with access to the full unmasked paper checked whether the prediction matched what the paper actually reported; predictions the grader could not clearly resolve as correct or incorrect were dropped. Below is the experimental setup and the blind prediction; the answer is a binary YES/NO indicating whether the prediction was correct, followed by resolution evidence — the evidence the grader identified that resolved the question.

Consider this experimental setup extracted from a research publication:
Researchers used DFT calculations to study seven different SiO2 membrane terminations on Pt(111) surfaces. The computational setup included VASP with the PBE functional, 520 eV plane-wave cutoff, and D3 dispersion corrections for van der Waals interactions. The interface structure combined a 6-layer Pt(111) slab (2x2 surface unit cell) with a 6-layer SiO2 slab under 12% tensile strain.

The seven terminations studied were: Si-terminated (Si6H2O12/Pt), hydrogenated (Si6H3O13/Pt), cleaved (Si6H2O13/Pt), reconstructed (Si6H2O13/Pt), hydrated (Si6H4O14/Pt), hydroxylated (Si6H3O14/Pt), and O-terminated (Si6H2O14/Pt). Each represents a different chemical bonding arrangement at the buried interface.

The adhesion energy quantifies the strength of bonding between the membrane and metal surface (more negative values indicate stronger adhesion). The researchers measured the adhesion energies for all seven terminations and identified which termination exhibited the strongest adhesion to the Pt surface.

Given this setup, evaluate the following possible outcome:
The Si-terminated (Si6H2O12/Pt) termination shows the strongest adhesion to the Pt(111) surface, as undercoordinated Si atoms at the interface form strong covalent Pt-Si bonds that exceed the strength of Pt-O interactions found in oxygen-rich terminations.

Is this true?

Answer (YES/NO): NO